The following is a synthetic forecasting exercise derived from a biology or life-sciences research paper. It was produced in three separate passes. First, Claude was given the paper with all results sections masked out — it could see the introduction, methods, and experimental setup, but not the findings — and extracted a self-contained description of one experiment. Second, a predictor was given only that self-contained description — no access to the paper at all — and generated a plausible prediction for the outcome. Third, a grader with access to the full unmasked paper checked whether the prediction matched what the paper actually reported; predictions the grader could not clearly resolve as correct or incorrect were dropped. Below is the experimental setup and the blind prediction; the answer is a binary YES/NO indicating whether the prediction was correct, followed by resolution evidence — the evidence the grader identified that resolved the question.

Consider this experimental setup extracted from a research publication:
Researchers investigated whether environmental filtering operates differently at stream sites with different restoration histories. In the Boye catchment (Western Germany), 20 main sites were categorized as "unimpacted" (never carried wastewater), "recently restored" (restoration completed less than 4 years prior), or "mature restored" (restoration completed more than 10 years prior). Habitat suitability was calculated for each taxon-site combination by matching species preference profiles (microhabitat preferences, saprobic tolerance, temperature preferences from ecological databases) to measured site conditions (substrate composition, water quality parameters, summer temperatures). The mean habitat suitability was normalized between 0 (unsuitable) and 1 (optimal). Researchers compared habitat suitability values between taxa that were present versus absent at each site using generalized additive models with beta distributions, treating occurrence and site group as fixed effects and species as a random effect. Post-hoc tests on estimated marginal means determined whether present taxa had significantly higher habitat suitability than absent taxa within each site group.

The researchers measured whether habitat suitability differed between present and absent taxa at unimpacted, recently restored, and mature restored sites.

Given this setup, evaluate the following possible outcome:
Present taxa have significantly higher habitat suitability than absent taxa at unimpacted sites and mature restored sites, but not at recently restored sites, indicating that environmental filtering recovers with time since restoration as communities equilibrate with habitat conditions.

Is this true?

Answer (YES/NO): NO